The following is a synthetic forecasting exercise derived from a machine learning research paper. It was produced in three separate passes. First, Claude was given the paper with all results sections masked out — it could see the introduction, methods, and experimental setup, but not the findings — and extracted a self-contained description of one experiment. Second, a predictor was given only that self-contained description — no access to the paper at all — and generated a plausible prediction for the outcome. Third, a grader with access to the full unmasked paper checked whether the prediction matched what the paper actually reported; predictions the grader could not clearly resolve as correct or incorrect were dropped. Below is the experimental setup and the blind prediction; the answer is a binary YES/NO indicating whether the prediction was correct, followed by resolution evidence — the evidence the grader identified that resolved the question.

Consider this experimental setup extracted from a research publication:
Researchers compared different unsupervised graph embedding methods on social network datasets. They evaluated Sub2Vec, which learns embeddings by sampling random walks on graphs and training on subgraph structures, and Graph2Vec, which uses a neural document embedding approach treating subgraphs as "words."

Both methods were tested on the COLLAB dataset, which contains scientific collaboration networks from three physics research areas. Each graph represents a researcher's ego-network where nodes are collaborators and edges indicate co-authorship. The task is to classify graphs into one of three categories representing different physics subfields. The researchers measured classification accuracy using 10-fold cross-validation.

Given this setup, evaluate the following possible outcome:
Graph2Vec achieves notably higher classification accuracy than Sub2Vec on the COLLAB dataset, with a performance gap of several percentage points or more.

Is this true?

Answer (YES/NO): YES